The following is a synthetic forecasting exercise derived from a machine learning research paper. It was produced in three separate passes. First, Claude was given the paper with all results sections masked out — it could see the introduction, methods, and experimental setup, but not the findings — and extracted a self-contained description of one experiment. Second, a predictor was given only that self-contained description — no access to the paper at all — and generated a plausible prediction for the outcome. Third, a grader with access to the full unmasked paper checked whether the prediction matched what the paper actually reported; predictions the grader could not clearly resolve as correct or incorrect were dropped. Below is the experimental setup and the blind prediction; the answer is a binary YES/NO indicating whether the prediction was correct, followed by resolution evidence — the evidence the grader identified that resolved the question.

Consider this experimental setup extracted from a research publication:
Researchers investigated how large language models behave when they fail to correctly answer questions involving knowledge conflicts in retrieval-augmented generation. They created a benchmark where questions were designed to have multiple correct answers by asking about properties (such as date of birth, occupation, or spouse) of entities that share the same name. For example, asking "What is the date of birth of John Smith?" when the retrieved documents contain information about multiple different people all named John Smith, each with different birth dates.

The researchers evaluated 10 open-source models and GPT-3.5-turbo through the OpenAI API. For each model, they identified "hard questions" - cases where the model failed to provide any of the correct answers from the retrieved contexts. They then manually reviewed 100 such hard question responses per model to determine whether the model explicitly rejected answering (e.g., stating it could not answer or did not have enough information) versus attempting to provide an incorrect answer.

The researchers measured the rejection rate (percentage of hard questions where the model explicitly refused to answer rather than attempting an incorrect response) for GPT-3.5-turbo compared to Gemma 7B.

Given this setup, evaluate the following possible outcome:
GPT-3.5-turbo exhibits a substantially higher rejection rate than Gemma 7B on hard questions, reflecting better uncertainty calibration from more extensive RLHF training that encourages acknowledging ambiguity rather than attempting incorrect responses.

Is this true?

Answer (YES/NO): NO